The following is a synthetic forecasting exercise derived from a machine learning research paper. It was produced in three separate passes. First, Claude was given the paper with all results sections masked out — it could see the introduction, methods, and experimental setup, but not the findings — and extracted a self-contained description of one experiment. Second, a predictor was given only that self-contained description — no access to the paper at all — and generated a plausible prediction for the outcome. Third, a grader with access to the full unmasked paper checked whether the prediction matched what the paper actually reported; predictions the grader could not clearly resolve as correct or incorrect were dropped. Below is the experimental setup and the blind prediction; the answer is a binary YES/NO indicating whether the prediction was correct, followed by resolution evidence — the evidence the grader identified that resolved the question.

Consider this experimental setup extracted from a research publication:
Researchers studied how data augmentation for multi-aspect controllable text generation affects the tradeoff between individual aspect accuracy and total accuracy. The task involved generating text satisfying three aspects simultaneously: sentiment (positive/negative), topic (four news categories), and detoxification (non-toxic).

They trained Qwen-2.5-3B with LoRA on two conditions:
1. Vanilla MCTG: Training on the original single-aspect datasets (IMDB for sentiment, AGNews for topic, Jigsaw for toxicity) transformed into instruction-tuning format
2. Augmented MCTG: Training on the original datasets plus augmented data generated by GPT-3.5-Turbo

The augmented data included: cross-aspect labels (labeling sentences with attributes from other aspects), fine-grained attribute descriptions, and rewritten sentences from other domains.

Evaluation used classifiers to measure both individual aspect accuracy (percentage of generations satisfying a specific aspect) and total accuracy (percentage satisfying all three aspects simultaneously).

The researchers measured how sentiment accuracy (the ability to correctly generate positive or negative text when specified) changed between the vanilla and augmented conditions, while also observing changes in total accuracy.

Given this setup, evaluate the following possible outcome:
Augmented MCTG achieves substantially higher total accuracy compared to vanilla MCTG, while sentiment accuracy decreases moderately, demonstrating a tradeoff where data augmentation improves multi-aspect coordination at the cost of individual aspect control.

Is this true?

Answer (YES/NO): YES